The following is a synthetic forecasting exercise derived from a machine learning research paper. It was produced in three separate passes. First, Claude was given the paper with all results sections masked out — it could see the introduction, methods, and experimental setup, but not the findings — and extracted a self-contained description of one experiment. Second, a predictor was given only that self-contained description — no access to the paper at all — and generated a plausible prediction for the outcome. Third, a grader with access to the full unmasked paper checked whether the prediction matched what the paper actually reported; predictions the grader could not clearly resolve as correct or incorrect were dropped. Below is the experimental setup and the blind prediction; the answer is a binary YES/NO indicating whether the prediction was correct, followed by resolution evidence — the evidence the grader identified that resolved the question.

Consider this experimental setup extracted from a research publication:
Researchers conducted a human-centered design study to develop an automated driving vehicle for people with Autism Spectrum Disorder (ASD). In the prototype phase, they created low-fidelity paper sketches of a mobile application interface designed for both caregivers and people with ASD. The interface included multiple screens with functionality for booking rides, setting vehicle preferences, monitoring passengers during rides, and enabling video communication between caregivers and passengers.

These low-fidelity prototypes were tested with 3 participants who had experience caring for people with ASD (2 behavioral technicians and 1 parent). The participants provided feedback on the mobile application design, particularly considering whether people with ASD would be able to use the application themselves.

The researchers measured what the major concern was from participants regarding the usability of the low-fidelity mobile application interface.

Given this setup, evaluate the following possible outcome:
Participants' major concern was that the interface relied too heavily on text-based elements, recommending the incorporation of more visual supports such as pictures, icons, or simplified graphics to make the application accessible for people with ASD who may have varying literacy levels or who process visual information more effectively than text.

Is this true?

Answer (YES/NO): NO